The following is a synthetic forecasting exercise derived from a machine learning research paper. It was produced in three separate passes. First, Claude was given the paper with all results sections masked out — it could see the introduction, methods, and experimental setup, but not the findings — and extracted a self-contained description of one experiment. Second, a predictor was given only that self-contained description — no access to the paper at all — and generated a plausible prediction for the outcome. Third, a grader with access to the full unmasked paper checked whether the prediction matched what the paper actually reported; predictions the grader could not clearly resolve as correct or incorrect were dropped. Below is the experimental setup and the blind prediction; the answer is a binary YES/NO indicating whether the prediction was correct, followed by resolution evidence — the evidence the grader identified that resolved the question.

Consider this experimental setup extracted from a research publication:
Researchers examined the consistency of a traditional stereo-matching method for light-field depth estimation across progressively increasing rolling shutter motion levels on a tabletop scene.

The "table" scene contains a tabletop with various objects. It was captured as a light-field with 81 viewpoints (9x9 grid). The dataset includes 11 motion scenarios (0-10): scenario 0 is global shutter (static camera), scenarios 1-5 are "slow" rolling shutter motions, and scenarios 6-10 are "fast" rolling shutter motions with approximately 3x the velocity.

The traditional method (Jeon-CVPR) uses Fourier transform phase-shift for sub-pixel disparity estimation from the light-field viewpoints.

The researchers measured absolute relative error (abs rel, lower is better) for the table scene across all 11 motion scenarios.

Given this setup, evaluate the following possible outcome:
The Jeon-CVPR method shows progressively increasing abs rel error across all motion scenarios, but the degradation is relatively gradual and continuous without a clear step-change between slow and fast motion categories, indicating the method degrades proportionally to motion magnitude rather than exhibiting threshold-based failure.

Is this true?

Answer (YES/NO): NO